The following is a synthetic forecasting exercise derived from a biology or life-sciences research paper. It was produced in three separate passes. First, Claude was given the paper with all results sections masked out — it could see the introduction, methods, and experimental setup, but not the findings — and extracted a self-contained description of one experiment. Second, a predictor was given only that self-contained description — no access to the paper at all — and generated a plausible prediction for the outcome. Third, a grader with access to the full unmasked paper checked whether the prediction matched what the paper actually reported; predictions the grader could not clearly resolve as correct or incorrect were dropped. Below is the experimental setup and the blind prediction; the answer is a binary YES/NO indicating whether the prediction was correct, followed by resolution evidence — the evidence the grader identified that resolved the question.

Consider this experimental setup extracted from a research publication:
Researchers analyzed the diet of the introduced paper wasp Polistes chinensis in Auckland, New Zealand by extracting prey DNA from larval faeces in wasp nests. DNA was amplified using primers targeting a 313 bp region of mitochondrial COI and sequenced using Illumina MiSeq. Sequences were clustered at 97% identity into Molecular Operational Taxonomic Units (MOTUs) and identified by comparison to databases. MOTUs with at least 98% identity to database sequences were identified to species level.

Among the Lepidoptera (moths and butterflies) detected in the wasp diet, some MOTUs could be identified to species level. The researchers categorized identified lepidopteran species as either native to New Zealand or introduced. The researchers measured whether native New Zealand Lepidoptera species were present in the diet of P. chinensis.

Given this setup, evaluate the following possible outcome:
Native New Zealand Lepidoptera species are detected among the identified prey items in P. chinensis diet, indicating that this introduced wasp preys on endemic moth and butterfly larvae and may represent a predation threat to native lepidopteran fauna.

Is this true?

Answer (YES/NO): YES